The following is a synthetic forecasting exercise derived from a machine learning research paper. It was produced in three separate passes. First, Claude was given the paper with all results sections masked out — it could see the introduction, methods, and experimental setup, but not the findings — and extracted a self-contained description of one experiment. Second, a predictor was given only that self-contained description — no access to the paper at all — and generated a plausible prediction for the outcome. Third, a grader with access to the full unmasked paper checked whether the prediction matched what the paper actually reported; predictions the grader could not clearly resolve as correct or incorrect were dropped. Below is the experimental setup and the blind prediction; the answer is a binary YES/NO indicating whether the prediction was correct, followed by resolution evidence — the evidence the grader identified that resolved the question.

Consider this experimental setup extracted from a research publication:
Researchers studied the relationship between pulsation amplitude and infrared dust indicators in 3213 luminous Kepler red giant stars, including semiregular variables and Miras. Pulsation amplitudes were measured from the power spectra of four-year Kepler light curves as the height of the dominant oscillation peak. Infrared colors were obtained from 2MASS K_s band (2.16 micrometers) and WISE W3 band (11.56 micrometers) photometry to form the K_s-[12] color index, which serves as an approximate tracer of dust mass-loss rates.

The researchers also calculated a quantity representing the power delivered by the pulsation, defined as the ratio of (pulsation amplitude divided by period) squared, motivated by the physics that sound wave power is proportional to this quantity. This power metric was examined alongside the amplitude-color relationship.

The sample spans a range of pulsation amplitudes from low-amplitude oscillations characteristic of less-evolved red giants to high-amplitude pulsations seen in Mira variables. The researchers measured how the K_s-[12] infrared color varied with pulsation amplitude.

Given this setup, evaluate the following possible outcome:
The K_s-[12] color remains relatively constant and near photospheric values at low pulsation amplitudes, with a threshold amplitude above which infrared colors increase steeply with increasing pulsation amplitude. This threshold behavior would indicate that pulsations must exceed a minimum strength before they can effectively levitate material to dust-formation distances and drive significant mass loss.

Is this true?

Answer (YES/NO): YES